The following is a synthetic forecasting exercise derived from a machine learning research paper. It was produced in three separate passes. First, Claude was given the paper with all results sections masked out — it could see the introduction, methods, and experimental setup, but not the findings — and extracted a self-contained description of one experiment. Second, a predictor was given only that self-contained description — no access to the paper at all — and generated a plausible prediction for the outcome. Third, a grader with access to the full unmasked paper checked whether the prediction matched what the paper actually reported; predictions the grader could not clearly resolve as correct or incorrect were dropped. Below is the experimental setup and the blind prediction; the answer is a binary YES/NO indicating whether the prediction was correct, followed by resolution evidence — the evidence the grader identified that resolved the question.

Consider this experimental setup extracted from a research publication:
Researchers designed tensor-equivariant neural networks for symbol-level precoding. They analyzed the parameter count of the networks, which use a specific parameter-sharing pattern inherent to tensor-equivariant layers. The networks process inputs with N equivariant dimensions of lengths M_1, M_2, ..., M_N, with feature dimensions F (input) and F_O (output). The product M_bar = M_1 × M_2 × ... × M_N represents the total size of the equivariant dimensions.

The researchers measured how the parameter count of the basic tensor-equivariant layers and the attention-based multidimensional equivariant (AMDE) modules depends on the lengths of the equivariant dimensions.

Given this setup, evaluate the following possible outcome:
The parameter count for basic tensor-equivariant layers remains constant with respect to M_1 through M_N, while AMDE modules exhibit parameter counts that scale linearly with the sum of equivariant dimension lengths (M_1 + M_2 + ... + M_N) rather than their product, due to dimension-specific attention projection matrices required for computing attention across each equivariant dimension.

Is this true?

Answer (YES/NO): NO